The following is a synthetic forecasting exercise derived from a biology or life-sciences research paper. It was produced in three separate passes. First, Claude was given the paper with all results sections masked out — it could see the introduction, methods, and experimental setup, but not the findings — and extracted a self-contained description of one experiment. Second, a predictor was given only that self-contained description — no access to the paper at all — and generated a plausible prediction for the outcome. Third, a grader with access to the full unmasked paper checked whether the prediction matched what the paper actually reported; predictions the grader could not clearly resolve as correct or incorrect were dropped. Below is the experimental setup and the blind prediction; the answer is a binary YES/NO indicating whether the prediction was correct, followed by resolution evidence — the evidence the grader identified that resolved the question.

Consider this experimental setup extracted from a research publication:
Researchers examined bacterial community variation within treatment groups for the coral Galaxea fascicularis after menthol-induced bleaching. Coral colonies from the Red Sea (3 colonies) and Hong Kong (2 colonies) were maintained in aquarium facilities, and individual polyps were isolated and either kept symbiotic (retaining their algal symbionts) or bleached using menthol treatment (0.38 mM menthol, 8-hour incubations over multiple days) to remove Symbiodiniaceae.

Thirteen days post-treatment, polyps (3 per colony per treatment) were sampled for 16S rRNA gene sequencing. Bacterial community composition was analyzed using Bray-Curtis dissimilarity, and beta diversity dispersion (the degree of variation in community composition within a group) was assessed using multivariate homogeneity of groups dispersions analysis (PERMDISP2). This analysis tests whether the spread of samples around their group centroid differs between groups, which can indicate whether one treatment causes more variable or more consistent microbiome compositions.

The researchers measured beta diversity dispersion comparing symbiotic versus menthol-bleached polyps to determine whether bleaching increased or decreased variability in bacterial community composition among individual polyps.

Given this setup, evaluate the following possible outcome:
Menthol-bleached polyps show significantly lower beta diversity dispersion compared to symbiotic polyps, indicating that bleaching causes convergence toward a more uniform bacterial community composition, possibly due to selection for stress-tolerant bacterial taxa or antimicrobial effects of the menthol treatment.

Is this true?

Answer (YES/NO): NO